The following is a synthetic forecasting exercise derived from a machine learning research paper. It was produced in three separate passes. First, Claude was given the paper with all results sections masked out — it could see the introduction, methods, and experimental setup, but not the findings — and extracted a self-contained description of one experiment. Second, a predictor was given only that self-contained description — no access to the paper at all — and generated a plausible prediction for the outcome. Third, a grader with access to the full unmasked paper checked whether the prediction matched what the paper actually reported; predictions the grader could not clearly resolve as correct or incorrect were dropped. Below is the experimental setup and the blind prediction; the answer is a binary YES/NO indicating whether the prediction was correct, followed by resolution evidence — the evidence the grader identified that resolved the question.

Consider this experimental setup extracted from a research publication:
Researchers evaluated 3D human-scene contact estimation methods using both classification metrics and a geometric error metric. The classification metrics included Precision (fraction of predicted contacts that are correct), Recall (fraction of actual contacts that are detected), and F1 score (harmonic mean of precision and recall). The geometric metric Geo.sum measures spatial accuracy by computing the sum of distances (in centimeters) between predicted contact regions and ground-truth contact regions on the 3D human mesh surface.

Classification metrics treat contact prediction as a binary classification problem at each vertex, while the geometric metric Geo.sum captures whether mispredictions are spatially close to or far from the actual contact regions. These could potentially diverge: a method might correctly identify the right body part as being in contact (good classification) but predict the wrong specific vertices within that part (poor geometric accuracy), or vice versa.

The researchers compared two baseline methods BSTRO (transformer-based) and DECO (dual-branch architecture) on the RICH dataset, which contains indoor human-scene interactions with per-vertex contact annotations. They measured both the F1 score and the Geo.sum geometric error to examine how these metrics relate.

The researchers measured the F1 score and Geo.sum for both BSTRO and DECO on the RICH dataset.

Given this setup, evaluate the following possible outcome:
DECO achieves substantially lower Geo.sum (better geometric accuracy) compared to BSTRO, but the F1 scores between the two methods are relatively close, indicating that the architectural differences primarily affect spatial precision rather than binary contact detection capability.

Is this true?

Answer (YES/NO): NO